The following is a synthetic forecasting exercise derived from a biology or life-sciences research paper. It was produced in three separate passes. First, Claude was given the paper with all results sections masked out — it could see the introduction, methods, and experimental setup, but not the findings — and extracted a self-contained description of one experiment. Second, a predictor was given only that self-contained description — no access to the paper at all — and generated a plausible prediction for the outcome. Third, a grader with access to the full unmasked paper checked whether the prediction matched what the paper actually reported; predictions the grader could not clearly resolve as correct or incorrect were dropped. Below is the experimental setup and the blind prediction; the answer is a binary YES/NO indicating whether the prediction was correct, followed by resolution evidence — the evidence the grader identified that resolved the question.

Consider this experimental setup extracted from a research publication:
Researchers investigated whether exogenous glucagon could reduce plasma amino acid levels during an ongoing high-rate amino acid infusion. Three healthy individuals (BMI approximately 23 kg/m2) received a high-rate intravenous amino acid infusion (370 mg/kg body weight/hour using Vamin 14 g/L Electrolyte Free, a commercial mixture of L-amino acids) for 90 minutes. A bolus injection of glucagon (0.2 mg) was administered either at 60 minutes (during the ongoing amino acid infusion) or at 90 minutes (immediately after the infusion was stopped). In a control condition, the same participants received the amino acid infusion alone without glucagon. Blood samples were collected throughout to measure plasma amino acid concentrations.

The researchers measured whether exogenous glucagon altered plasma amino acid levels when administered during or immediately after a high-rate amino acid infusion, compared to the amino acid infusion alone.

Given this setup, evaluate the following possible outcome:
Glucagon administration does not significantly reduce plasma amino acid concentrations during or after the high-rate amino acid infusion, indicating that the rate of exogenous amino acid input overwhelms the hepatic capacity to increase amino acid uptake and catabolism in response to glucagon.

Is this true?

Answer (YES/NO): YES